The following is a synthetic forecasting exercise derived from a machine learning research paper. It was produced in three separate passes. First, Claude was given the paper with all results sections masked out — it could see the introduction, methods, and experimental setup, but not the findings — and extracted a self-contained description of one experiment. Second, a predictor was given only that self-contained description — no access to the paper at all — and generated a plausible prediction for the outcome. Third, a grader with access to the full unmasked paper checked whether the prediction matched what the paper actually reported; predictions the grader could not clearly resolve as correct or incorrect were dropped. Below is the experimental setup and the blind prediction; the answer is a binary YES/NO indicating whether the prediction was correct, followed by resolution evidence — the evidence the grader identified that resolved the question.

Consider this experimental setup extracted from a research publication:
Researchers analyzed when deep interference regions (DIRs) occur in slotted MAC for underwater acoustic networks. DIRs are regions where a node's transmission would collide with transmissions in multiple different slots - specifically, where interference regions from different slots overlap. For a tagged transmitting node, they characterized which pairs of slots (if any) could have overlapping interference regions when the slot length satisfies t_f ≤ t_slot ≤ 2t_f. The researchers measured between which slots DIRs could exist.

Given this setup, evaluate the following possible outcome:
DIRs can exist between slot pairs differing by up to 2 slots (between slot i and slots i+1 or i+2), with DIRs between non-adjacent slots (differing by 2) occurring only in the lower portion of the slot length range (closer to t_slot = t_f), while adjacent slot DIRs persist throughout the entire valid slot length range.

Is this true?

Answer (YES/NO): NO